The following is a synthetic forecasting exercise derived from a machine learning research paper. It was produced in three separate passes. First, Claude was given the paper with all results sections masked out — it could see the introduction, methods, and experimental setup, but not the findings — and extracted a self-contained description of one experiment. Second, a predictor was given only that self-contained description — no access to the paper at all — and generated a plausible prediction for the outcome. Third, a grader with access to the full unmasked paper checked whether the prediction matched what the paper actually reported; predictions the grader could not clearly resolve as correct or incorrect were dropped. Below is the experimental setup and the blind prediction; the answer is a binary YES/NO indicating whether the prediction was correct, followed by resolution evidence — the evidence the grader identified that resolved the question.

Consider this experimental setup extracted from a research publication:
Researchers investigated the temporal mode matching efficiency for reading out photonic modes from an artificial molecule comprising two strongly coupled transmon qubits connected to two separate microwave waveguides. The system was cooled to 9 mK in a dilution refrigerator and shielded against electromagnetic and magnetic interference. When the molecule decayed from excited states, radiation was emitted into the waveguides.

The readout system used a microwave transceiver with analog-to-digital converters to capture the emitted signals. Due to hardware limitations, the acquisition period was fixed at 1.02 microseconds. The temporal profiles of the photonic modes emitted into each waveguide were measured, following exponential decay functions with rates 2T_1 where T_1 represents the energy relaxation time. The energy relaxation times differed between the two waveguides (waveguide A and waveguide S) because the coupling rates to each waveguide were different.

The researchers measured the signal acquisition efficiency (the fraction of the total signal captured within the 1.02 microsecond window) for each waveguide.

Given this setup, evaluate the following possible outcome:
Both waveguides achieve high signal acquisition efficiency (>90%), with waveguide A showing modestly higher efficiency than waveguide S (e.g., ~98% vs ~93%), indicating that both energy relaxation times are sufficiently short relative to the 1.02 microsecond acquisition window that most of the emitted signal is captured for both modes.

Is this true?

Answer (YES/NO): NO